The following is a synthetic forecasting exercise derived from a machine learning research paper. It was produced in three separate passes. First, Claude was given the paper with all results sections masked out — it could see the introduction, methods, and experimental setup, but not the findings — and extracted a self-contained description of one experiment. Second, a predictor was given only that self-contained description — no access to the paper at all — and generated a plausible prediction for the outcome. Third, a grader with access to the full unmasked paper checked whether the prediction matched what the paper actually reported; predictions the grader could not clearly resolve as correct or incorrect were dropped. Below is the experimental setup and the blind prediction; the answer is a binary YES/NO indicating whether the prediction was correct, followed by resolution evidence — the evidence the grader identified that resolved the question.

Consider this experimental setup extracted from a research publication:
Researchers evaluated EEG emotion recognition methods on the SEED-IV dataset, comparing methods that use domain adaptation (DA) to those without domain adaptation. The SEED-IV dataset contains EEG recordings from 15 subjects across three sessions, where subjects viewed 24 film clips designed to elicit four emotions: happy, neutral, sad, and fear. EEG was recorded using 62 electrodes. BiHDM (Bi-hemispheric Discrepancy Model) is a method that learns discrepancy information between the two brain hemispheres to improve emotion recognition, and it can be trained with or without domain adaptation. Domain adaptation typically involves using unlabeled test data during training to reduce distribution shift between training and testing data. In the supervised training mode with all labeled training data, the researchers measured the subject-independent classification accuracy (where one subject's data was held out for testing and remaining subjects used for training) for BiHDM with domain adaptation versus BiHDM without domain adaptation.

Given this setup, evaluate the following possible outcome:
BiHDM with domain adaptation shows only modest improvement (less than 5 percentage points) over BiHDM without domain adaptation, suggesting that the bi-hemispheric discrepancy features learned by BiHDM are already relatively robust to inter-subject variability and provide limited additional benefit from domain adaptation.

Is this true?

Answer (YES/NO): YES